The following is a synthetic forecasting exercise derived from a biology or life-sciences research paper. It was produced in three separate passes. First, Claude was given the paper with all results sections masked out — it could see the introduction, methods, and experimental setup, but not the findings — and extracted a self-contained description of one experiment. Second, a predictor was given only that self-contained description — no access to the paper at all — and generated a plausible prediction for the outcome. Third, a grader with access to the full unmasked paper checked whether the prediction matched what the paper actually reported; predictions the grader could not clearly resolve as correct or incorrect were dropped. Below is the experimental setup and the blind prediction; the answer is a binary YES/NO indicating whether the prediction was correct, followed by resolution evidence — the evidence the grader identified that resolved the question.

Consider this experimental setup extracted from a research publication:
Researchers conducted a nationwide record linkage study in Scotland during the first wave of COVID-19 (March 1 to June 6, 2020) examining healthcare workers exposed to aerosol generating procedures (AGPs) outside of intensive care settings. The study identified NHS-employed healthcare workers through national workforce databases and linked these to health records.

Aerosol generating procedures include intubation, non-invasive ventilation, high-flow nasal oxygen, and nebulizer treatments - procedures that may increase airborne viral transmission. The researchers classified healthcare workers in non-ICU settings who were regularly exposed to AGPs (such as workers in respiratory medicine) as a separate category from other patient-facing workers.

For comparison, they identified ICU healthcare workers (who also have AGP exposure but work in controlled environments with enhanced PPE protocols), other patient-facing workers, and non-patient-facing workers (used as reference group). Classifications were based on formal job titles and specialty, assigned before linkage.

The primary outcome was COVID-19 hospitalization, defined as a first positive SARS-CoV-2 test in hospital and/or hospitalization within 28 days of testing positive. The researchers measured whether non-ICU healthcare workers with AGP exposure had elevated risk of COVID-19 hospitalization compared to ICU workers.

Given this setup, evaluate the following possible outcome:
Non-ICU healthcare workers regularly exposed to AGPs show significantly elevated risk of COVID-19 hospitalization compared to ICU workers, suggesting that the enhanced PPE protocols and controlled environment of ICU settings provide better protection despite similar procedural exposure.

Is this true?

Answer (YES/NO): NO